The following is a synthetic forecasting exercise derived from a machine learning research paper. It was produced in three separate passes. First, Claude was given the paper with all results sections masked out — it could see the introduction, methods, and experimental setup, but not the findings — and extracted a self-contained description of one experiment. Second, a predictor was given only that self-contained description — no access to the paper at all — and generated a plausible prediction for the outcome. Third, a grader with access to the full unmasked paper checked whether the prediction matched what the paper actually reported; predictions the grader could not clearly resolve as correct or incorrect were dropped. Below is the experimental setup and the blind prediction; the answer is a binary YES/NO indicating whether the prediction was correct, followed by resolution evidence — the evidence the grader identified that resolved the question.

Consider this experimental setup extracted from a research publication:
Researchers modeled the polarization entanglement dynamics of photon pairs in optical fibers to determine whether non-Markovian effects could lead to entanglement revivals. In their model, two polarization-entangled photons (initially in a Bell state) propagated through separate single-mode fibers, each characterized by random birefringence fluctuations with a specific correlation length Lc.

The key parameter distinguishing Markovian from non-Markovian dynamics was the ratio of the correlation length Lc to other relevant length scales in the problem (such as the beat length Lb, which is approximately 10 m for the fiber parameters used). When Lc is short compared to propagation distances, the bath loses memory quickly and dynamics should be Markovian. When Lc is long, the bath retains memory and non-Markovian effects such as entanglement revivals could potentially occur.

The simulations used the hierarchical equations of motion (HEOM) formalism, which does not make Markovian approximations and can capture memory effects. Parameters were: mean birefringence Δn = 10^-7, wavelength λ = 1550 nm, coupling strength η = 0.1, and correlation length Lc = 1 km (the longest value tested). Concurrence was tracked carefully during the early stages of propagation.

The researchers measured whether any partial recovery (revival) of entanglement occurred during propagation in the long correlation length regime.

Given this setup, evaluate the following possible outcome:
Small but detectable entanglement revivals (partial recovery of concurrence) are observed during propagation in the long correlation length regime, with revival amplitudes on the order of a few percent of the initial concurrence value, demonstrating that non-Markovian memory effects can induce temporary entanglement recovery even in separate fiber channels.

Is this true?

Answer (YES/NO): YES